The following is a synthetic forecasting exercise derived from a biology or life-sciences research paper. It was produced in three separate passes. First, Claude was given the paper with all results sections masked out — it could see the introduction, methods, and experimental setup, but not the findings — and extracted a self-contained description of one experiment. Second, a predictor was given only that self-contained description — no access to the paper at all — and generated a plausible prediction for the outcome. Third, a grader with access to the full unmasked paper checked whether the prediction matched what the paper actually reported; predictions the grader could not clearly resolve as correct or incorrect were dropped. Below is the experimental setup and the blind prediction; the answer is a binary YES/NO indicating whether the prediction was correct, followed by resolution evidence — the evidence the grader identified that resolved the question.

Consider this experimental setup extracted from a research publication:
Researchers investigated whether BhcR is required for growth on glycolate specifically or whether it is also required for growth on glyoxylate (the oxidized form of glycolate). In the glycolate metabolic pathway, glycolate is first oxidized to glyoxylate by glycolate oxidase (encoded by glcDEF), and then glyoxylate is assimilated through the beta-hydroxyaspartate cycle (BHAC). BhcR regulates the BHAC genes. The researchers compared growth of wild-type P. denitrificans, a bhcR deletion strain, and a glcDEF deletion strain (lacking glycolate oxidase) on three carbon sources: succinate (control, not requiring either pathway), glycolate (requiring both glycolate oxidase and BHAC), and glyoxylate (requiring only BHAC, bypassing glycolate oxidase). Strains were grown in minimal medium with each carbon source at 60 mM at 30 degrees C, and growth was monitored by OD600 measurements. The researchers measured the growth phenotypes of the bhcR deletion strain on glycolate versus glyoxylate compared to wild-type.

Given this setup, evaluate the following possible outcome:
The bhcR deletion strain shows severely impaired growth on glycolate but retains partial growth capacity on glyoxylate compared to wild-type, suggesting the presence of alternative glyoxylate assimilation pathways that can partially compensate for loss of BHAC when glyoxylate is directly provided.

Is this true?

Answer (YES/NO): NO